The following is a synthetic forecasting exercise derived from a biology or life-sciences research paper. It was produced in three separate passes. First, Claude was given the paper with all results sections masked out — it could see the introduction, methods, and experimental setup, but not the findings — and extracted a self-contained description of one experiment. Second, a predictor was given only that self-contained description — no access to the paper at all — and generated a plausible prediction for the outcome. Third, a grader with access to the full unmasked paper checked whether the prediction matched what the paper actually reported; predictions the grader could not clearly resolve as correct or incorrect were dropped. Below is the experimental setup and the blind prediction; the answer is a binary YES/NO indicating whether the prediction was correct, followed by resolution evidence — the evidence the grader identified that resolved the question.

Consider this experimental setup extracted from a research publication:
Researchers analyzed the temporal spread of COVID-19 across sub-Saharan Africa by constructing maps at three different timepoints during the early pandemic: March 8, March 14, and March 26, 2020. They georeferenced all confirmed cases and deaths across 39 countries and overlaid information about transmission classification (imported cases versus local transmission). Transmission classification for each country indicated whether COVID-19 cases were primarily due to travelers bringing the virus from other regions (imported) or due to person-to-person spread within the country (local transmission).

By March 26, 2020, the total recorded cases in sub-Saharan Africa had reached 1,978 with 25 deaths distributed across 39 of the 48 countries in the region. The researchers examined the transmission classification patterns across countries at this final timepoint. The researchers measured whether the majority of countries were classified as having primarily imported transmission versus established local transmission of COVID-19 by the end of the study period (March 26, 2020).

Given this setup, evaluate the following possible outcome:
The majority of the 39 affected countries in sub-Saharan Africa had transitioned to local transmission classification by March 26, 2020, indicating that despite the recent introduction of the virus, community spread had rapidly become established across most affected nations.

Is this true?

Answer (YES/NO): NO